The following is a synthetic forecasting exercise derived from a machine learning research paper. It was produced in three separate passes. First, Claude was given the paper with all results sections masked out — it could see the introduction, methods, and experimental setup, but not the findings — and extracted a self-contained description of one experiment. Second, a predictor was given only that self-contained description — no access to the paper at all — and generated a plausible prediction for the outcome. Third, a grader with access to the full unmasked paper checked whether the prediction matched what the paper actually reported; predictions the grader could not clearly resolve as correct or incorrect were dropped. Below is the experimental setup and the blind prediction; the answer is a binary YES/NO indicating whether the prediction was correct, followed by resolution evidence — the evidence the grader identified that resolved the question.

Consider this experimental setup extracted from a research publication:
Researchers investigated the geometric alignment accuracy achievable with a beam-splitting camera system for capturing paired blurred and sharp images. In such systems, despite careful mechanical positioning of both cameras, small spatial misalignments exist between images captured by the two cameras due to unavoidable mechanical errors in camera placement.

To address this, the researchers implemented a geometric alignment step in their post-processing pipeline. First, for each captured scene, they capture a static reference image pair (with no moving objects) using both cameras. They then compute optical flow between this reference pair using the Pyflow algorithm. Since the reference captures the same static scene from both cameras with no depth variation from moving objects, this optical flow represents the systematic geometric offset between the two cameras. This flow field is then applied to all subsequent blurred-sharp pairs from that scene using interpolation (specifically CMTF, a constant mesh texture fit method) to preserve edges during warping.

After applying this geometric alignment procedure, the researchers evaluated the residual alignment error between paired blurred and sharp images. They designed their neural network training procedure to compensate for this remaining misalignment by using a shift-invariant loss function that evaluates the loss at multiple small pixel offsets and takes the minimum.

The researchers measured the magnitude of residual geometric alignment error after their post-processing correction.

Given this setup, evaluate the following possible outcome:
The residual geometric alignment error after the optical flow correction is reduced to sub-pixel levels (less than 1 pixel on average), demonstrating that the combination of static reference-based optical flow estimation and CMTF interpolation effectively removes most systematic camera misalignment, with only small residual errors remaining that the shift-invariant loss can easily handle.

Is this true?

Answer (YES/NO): NO